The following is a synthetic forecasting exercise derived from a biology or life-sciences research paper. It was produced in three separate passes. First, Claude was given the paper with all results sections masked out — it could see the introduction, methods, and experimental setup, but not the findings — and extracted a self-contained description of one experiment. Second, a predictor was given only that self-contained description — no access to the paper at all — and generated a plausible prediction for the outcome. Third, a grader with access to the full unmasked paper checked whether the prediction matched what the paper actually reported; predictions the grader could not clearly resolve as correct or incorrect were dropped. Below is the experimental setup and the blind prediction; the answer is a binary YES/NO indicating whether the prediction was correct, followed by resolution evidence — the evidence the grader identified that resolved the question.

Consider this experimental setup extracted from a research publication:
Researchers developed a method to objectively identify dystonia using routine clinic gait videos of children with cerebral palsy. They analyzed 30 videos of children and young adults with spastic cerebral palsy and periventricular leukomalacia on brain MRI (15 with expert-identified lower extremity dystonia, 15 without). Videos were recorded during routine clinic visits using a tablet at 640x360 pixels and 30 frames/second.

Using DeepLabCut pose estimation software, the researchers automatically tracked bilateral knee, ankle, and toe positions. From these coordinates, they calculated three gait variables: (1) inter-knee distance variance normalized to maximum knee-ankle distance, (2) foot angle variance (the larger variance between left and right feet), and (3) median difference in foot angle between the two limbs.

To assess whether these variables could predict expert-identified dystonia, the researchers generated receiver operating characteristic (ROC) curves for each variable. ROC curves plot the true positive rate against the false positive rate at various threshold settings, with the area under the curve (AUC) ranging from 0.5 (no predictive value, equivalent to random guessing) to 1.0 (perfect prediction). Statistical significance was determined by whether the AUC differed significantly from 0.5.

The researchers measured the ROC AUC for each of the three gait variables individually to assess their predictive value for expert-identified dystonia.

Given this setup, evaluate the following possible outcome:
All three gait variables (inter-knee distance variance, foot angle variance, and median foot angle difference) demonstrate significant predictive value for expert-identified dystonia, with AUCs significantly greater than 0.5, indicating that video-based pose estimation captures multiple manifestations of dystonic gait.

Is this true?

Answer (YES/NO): YES